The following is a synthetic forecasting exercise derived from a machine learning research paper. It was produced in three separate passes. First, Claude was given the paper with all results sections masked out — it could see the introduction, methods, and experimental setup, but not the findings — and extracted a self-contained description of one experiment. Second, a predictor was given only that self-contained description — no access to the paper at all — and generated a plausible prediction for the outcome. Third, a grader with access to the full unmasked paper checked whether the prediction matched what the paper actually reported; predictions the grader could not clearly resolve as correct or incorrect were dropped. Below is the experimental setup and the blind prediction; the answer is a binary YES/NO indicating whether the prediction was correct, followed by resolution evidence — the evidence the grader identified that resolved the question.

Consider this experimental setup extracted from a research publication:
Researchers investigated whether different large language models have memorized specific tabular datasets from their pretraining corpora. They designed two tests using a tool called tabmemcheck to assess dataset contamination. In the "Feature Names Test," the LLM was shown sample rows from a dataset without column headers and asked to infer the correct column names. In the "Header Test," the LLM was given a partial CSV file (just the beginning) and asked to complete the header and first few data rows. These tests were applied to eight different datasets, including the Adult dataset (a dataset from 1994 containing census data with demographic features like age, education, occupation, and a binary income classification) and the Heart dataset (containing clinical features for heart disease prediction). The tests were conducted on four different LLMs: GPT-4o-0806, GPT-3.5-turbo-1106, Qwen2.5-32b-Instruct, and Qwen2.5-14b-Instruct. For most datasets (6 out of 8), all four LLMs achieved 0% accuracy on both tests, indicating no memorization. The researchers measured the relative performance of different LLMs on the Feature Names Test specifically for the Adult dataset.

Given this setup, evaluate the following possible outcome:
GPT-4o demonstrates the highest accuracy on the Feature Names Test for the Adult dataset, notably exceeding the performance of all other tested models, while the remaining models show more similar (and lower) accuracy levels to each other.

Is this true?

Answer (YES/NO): NO